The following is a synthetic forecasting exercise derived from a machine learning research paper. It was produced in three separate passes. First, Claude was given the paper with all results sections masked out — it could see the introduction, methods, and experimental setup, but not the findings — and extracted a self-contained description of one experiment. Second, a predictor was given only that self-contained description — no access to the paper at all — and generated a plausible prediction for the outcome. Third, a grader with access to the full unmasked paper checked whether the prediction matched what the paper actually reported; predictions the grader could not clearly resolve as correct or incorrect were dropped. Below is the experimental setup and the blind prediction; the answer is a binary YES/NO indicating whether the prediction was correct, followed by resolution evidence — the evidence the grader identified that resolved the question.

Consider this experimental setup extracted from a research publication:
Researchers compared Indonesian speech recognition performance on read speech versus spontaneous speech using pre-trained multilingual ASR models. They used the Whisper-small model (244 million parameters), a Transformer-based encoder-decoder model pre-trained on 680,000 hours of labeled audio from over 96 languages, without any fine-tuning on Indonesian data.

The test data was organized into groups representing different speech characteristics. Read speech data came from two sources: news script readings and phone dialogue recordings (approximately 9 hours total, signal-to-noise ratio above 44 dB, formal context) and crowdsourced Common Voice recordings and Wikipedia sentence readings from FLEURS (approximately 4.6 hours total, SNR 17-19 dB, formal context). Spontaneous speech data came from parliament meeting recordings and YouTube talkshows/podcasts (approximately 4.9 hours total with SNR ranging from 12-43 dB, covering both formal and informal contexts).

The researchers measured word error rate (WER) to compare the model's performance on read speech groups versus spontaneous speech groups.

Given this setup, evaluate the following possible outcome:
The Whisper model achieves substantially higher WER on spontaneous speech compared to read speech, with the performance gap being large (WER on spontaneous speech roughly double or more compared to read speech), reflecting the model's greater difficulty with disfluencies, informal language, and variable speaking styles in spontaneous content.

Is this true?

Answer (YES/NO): NO